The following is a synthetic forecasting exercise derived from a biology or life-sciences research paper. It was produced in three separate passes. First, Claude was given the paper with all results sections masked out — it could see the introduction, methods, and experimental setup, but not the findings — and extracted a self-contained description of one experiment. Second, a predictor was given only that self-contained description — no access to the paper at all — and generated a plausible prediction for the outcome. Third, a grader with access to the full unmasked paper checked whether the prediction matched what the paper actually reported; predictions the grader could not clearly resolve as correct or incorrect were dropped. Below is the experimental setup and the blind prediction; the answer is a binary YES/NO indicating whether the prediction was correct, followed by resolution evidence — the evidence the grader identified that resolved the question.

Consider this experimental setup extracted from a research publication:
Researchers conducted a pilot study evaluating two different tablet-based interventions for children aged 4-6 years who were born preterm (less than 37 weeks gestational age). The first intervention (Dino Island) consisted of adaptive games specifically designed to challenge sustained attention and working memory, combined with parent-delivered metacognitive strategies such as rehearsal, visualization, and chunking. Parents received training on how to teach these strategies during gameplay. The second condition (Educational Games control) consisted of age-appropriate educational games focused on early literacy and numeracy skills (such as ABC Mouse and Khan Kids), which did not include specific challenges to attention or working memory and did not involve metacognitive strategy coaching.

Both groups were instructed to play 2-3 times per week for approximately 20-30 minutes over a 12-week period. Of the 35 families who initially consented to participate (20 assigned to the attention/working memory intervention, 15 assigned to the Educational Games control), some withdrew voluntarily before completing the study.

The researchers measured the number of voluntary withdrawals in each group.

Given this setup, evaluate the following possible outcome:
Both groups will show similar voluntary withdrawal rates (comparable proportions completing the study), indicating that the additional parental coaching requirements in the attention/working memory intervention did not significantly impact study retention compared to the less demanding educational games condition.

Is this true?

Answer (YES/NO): NO